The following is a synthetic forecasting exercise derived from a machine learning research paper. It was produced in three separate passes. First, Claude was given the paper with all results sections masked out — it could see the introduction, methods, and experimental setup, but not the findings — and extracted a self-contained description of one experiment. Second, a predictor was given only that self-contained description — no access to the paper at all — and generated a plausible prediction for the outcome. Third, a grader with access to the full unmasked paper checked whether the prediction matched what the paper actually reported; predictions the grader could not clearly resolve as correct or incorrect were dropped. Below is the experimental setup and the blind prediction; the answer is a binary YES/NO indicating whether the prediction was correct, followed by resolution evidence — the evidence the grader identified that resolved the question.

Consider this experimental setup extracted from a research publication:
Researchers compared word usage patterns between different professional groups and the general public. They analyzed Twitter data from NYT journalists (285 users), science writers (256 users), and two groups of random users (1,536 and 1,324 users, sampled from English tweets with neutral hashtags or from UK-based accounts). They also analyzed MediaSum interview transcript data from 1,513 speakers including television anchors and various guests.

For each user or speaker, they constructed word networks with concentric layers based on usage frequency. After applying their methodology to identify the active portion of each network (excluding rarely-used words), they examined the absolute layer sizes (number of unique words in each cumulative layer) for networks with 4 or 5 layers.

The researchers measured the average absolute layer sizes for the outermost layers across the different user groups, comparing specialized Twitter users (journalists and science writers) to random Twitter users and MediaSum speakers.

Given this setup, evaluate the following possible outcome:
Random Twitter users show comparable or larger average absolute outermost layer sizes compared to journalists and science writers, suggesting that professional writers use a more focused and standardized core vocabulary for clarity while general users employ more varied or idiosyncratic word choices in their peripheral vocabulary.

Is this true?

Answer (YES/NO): NO